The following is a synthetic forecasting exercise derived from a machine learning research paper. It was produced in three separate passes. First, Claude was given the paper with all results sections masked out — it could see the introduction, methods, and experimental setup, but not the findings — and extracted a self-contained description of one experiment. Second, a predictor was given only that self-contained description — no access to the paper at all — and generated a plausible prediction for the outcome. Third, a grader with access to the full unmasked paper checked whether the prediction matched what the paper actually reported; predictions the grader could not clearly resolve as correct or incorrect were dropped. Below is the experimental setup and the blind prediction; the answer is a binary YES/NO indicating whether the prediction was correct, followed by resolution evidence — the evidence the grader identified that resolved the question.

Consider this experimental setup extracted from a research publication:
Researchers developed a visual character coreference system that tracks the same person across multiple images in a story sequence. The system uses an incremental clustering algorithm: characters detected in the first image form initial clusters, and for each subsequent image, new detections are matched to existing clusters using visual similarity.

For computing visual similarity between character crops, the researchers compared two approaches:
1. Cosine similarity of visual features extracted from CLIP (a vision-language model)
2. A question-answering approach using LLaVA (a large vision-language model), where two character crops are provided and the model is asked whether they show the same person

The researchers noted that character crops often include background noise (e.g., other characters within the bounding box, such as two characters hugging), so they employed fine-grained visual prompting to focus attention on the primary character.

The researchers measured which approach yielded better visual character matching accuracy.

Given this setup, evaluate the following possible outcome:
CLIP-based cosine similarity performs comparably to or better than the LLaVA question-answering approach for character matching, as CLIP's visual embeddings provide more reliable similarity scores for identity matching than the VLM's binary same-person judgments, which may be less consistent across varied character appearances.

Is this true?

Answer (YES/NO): NO